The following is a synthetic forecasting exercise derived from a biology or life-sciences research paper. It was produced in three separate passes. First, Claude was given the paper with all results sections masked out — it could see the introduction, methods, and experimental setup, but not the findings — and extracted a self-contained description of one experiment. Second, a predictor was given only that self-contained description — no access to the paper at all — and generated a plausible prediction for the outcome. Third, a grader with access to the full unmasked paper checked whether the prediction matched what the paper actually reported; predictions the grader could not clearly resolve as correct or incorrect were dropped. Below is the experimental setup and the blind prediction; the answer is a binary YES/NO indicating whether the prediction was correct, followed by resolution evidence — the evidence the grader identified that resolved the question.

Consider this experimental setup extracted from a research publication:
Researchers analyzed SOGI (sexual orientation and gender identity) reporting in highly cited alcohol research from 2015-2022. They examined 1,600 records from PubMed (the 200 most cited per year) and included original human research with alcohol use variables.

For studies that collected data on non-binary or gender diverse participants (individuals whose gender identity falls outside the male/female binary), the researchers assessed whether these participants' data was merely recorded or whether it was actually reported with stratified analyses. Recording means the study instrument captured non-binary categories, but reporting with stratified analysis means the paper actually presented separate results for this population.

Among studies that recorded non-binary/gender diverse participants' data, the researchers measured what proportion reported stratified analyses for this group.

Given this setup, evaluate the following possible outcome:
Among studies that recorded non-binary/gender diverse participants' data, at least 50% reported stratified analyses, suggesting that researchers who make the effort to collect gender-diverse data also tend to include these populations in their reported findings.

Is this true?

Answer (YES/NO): NO